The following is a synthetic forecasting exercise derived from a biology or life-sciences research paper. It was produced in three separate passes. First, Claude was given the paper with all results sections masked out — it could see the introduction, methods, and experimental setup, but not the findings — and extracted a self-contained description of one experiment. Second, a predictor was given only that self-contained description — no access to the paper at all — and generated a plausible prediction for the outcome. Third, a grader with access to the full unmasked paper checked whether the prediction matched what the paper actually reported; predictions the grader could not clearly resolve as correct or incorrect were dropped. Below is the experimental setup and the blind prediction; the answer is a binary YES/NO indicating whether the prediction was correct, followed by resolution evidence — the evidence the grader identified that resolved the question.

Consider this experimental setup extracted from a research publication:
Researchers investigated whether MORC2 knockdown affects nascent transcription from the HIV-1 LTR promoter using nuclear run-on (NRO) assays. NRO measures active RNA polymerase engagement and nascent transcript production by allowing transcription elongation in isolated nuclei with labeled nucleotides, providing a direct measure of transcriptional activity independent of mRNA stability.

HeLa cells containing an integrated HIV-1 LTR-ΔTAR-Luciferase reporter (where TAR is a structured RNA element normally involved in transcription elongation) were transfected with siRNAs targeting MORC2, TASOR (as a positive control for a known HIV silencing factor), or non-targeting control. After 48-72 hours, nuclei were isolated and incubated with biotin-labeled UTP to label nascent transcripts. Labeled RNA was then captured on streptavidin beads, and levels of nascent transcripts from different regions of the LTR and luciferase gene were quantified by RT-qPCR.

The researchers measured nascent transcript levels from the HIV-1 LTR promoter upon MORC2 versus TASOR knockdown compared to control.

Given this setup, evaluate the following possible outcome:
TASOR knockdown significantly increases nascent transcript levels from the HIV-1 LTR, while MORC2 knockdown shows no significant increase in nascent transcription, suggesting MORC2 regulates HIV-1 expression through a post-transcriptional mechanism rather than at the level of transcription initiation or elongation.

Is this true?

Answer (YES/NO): NO